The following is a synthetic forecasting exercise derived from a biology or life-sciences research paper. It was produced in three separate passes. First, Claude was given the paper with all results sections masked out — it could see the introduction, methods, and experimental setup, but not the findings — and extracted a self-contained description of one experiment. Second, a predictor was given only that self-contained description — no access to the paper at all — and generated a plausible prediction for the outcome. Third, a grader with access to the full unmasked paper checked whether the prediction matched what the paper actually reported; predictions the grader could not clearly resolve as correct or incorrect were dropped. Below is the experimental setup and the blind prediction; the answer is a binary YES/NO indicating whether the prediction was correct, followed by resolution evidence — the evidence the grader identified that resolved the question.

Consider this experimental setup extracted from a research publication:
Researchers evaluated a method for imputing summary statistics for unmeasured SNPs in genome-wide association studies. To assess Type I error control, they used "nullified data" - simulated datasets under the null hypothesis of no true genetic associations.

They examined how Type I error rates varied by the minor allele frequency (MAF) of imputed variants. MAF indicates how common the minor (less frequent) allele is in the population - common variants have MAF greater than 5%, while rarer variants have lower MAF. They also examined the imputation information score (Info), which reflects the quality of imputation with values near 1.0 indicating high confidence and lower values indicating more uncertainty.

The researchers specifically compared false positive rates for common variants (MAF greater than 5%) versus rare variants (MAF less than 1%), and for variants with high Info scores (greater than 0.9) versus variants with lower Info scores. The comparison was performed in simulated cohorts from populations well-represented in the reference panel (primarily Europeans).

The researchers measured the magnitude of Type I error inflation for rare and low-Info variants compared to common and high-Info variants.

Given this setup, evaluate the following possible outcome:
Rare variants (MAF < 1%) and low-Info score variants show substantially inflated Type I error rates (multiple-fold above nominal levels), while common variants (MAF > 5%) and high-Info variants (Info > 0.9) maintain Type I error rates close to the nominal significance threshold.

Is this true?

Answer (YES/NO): NO